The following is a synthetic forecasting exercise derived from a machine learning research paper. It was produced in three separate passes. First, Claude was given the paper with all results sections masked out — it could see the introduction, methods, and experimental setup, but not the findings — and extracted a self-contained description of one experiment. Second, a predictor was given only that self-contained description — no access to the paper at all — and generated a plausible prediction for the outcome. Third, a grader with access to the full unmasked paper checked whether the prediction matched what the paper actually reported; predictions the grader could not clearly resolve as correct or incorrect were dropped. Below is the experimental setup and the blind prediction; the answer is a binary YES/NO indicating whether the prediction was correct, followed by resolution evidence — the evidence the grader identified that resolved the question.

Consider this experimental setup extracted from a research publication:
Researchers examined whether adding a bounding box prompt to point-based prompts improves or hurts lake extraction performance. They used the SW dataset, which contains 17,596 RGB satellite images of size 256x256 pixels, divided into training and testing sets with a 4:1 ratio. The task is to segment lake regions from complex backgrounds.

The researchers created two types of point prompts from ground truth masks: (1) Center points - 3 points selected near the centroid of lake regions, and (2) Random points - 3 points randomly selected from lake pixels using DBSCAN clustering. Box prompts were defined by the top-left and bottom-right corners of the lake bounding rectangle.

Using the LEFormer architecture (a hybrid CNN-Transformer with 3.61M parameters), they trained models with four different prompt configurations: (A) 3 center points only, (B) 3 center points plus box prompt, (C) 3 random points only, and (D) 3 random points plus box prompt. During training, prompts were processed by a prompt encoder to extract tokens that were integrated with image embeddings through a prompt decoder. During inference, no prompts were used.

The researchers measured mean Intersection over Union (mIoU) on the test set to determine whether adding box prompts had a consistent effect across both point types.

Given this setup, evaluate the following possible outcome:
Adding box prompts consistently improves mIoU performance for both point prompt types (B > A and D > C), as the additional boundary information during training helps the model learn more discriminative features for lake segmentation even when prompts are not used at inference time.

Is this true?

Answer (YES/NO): NO